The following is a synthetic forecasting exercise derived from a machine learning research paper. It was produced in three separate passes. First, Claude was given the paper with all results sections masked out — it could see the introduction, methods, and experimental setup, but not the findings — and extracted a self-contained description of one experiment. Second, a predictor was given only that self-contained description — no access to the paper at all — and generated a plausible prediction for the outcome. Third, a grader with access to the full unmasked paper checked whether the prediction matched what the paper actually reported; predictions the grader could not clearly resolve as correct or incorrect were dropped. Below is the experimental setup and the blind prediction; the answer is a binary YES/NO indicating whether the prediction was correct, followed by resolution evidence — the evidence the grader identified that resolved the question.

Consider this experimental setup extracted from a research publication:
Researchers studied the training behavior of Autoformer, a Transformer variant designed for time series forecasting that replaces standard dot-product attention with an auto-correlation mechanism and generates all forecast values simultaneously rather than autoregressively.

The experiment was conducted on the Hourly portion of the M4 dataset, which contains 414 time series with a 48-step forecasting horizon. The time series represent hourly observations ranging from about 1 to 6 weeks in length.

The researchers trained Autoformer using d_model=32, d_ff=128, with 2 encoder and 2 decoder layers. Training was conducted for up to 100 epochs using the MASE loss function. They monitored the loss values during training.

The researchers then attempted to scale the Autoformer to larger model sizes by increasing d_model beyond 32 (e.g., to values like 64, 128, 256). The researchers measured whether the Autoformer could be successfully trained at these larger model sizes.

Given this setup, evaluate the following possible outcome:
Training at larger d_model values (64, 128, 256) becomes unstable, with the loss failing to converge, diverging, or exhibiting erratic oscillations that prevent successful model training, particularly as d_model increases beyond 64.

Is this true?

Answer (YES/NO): YES